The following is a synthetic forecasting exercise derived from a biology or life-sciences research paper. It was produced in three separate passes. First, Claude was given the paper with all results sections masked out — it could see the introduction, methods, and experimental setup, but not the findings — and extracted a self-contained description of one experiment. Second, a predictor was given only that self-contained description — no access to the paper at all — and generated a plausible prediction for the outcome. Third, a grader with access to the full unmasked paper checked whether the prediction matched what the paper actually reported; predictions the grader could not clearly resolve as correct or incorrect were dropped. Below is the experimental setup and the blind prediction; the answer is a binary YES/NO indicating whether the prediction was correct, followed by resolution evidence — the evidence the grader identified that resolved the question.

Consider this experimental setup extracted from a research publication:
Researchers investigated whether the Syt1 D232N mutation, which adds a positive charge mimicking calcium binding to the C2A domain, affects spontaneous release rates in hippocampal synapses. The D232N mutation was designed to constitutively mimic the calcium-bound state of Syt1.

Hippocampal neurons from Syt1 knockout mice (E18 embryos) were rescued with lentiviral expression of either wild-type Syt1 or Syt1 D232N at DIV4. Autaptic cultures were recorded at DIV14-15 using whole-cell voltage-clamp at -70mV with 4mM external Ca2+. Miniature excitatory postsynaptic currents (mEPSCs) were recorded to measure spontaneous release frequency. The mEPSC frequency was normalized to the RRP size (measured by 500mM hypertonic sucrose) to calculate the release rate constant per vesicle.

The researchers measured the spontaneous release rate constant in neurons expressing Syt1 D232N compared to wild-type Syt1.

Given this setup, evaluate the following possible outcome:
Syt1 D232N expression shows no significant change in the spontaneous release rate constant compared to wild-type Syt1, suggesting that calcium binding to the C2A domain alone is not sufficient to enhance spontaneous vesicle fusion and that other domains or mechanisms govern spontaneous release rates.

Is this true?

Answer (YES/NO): NO